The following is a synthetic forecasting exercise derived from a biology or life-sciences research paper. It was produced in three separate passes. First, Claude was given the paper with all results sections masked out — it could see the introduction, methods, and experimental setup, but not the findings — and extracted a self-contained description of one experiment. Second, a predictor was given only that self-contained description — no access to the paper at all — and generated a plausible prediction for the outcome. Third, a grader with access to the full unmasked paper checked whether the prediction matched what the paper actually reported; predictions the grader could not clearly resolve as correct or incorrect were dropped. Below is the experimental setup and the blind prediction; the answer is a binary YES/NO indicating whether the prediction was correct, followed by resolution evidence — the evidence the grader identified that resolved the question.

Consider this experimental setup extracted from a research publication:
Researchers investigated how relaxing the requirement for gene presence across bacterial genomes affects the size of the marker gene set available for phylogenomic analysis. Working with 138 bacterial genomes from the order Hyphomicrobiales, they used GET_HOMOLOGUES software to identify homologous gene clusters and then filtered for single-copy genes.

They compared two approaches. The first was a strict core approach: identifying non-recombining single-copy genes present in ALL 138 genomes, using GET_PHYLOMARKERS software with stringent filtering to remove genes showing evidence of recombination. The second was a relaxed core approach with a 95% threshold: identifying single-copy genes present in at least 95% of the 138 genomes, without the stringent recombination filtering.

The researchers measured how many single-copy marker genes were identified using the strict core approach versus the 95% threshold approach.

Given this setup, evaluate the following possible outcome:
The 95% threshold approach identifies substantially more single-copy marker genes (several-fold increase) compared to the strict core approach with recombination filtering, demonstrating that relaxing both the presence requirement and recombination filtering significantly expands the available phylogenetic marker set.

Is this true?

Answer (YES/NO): YES